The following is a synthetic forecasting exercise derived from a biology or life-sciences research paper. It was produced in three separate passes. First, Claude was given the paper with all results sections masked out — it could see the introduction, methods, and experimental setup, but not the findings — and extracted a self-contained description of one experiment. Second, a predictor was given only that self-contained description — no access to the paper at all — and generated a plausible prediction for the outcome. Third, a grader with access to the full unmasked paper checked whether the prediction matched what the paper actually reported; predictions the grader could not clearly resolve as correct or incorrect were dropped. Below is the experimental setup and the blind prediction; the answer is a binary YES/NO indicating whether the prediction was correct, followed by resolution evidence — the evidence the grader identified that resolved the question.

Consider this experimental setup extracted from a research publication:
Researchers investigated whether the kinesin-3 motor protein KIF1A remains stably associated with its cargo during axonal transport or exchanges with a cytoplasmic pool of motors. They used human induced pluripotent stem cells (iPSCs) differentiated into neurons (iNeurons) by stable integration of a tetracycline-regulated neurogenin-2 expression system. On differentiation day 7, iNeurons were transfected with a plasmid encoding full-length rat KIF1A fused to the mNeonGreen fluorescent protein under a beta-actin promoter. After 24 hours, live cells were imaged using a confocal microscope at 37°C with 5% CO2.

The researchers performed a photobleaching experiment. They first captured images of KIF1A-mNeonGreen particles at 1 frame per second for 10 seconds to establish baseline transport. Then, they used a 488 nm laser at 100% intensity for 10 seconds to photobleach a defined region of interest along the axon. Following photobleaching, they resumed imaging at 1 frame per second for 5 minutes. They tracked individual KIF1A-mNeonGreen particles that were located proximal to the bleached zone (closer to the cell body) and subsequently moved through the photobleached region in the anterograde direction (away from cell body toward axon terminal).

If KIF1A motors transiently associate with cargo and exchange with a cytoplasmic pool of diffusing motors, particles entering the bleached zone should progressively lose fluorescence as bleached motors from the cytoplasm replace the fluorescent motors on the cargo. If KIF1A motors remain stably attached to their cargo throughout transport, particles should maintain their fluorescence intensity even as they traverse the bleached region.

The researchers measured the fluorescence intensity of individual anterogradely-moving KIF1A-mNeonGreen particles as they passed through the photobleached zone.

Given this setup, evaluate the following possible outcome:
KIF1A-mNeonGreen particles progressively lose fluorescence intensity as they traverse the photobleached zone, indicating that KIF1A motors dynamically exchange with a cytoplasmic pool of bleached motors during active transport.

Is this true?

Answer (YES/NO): NO